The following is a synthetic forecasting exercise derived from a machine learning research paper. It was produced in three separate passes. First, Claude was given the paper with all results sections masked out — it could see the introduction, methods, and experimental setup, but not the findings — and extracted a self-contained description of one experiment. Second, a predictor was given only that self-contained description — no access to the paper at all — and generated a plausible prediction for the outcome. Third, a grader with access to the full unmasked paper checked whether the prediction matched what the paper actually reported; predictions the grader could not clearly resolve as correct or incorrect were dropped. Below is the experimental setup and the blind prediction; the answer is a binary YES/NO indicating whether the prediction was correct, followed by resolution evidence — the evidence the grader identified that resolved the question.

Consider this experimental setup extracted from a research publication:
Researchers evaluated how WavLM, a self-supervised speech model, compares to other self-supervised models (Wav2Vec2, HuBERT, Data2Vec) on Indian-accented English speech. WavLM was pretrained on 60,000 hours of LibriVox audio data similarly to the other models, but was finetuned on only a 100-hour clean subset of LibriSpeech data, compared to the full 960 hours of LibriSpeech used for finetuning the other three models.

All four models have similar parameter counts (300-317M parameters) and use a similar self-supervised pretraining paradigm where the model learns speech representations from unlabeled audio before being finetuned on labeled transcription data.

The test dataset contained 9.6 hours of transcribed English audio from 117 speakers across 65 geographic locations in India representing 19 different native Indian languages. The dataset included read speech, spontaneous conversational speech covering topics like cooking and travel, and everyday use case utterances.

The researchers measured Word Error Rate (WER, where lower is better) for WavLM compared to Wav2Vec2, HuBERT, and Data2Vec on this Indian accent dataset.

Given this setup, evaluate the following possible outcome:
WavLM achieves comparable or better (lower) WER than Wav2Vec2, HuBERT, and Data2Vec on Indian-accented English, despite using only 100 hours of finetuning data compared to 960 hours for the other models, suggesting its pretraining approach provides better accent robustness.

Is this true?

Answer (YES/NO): NO